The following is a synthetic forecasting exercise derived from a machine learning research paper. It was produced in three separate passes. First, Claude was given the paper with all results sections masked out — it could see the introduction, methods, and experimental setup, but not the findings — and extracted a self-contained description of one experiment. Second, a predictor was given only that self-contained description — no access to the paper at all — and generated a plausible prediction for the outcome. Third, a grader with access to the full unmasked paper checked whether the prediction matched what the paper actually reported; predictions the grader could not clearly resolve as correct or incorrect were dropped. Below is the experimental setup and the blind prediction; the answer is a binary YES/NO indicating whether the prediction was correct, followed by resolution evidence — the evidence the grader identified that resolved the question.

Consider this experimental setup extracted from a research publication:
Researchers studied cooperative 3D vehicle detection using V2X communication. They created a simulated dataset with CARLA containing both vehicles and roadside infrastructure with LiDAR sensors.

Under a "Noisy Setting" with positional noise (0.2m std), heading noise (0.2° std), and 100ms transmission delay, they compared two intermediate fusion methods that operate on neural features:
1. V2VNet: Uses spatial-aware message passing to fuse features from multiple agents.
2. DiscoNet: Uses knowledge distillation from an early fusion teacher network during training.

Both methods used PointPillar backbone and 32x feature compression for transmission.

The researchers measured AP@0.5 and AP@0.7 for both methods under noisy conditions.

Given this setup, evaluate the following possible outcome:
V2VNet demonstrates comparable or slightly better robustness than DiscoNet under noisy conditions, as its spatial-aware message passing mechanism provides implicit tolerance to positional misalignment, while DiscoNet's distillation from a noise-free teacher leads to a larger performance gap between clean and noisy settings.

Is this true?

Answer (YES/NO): NO